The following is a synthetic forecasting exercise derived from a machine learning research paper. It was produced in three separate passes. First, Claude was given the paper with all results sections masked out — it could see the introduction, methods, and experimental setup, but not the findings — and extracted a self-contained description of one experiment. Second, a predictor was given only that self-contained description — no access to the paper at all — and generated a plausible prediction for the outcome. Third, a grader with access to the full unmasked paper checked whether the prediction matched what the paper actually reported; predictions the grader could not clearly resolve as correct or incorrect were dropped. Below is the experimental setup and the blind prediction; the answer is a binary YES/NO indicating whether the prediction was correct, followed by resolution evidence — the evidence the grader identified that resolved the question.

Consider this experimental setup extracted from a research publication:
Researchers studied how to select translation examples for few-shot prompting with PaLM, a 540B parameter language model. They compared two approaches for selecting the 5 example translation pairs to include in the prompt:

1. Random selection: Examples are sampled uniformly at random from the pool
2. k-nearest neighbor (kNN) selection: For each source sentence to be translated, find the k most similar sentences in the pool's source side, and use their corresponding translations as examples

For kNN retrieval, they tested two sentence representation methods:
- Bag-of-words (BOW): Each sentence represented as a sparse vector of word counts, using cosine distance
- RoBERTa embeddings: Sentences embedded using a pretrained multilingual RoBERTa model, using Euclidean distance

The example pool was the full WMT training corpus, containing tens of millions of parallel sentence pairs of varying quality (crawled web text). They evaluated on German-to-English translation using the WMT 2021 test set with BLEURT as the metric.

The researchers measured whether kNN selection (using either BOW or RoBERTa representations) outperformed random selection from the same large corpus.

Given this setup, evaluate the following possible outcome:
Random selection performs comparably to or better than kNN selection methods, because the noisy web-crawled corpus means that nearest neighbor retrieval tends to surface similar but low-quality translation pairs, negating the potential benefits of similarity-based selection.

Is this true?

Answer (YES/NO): YES